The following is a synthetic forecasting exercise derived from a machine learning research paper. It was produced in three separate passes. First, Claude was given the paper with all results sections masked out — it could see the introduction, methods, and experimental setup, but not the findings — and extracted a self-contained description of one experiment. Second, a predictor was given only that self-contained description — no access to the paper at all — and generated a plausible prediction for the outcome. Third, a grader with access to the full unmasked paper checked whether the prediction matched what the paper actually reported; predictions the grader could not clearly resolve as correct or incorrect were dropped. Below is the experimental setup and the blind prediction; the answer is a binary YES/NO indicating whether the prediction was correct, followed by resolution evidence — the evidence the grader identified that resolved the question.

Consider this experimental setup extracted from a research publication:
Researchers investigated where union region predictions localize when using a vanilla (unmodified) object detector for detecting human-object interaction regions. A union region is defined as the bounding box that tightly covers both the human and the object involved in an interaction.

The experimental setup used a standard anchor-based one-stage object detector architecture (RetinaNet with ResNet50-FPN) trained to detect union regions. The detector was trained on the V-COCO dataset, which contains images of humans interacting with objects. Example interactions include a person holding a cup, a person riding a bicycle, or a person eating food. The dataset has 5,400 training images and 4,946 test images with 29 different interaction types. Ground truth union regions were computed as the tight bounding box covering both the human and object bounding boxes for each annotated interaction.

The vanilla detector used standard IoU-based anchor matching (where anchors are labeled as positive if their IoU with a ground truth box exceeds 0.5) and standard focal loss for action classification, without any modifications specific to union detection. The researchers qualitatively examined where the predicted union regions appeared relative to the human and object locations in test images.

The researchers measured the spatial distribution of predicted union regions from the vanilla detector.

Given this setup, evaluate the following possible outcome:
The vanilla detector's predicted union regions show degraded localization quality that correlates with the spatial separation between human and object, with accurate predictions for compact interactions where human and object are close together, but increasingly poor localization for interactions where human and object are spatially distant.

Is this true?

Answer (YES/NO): NO